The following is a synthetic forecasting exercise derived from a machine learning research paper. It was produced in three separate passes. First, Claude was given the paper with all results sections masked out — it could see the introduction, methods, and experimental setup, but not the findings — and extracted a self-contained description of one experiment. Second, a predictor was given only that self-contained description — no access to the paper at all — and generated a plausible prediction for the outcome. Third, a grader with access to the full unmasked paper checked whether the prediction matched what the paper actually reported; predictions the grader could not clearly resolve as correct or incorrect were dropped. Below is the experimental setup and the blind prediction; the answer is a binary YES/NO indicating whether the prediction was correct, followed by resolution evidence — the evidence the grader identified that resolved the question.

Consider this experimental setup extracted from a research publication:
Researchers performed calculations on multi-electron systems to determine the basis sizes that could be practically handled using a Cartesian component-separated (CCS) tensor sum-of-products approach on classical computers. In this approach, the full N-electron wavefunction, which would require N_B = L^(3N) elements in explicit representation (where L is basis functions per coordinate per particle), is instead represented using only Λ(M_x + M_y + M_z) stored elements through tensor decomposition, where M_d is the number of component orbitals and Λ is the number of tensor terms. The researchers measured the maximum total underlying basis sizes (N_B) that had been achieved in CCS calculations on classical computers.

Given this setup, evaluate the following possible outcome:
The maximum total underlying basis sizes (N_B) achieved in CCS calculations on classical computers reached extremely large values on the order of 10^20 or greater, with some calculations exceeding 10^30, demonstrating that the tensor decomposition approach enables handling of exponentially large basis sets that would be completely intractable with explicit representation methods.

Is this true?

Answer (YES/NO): NO